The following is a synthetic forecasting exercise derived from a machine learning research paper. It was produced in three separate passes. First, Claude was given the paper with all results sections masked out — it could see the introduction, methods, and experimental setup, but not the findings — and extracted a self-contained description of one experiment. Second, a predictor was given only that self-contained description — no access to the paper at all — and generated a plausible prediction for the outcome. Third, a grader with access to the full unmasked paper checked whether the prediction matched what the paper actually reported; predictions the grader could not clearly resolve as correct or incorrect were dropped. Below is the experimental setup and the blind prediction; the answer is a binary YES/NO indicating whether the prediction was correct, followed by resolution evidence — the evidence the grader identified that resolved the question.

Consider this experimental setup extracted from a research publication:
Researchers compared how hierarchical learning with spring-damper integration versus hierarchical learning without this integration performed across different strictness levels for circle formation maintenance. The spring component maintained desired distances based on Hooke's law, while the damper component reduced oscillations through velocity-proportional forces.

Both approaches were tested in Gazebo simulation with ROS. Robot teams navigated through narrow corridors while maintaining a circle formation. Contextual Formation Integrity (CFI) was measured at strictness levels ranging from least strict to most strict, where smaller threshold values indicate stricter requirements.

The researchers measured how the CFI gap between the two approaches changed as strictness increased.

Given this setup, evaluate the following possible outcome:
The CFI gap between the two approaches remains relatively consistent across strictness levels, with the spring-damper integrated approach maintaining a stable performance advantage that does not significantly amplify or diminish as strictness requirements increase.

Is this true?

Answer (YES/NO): NO